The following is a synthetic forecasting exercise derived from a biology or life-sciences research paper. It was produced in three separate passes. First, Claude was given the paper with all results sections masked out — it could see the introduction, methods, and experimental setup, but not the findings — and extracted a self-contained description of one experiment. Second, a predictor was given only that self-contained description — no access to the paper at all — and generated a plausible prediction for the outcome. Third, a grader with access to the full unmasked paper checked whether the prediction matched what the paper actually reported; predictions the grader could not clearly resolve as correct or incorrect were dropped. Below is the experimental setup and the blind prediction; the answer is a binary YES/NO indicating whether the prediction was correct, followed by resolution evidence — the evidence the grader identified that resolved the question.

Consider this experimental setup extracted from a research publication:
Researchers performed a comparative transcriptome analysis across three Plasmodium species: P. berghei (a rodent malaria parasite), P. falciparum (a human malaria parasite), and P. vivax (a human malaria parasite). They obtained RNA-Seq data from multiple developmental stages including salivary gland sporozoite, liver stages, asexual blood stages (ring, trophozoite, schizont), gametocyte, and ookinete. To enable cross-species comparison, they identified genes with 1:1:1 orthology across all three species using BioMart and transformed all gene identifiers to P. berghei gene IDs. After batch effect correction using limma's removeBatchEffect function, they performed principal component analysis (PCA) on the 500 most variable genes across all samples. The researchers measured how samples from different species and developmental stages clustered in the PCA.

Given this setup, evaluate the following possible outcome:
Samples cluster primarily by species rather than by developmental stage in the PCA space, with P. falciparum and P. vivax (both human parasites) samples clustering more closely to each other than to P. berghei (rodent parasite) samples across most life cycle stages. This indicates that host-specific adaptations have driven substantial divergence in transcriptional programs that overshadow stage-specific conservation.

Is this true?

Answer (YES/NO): NO